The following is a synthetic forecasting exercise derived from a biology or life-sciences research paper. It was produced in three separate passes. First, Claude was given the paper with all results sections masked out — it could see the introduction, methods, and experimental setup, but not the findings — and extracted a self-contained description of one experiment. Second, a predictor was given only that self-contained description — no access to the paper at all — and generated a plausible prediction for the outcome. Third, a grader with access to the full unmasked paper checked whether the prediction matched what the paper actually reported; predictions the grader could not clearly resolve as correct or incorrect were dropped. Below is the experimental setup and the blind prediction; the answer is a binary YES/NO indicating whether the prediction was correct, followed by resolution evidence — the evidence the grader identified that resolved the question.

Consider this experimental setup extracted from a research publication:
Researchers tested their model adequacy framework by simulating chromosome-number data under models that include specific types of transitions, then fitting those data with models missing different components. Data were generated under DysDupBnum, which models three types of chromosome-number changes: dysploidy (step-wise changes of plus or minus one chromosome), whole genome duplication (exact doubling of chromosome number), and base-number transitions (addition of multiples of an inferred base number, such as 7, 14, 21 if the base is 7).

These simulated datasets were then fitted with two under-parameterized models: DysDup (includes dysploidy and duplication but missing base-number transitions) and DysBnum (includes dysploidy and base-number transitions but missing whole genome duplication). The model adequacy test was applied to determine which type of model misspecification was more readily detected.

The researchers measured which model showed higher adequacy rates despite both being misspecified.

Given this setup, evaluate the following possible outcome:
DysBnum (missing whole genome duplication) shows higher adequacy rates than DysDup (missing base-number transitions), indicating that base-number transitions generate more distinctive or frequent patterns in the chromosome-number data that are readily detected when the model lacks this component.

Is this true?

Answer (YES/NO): NO